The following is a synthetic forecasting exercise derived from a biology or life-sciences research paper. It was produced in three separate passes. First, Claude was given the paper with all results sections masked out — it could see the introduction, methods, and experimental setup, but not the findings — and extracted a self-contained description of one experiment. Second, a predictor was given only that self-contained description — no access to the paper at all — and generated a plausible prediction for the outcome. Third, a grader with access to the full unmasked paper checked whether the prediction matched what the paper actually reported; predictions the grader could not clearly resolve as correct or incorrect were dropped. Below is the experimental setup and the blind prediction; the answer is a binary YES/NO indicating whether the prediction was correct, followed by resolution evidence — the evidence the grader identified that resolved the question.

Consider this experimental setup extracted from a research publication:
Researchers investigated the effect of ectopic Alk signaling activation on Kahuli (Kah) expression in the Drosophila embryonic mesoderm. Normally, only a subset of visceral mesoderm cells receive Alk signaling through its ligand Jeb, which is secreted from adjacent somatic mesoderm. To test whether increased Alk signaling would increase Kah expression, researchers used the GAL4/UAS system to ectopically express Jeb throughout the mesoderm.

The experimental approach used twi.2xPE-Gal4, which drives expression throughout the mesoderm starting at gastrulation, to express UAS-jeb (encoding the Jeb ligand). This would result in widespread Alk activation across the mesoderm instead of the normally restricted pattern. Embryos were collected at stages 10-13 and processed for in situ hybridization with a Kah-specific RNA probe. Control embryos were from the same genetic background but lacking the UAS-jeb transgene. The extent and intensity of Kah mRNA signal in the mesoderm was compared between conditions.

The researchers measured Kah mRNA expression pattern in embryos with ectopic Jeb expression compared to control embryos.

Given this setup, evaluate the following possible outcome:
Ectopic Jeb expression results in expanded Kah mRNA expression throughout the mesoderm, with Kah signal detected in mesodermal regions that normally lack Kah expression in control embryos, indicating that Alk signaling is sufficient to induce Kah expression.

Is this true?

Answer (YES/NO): YES